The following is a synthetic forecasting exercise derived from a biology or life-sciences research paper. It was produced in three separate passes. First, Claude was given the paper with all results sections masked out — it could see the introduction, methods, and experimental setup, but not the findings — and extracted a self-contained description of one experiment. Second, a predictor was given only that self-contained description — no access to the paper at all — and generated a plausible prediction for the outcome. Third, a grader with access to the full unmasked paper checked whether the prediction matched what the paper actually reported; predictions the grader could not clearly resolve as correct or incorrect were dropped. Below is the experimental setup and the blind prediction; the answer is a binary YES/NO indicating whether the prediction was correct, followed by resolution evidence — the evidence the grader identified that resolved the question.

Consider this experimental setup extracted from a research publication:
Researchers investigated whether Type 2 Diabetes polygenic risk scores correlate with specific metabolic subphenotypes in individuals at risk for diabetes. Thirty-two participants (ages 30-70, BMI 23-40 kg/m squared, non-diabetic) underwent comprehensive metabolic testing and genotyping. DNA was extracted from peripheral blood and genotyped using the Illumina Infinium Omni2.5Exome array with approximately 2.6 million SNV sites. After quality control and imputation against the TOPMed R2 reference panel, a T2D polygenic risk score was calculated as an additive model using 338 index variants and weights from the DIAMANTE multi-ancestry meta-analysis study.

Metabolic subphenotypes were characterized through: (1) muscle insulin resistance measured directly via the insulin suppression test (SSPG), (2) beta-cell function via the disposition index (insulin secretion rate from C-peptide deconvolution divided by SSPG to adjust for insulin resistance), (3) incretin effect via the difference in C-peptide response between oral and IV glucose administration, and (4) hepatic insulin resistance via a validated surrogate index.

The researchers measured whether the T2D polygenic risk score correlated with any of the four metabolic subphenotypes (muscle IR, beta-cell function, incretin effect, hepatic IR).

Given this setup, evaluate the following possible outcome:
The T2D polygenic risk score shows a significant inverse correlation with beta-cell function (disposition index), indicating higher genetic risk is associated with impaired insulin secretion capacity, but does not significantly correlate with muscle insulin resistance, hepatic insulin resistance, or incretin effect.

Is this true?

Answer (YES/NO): NO